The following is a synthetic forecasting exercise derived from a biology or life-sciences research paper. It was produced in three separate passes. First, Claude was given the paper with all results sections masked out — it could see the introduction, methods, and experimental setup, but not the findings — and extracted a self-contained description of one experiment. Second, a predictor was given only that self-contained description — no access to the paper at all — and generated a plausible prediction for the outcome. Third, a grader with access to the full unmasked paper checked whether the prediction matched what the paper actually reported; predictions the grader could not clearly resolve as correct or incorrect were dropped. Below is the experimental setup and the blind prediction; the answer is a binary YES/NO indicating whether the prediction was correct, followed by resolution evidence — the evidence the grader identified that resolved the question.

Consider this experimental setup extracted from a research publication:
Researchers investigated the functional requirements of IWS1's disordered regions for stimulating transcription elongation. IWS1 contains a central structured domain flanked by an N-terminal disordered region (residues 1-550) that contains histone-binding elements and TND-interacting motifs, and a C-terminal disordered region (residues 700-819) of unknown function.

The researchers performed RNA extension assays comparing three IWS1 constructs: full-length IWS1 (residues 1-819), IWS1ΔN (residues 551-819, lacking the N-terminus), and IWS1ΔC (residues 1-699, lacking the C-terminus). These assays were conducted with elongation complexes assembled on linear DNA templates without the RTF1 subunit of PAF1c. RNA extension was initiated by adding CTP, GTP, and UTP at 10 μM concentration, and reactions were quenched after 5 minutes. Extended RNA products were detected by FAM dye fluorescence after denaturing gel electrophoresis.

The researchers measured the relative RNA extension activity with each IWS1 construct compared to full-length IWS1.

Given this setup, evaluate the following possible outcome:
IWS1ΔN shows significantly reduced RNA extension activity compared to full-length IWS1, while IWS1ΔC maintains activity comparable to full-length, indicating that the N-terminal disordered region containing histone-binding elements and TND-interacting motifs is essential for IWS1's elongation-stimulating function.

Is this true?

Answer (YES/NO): NO